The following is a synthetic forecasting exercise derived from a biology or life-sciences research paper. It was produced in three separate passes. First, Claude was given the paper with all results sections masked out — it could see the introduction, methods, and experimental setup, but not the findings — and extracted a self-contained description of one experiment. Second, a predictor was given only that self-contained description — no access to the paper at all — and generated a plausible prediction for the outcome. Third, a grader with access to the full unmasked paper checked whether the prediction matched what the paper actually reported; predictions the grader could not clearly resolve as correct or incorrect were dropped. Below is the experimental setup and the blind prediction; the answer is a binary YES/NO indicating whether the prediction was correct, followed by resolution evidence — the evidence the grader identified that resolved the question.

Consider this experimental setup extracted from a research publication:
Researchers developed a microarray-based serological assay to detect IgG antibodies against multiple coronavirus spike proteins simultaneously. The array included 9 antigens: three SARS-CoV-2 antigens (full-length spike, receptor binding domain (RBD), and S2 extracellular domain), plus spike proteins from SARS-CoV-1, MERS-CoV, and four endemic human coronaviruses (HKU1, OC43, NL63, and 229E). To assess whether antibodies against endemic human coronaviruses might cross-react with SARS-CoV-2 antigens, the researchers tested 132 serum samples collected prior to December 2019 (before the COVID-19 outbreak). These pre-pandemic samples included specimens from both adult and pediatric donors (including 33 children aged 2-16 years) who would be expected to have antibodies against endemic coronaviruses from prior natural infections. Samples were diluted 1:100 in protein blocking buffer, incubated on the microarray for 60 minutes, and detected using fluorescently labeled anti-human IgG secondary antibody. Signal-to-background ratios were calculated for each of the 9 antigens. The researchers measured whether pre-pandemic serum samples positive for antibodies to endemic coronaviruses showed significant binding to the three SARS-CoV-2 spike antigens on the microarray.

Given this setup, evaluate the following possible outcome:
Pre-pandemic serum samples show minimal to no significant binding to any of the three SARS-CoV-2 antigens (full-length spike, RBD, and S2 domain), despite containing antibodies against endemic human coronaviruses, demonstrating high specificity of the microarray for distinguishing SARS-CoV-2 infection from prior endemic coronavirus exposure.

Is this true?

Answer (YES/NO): NO